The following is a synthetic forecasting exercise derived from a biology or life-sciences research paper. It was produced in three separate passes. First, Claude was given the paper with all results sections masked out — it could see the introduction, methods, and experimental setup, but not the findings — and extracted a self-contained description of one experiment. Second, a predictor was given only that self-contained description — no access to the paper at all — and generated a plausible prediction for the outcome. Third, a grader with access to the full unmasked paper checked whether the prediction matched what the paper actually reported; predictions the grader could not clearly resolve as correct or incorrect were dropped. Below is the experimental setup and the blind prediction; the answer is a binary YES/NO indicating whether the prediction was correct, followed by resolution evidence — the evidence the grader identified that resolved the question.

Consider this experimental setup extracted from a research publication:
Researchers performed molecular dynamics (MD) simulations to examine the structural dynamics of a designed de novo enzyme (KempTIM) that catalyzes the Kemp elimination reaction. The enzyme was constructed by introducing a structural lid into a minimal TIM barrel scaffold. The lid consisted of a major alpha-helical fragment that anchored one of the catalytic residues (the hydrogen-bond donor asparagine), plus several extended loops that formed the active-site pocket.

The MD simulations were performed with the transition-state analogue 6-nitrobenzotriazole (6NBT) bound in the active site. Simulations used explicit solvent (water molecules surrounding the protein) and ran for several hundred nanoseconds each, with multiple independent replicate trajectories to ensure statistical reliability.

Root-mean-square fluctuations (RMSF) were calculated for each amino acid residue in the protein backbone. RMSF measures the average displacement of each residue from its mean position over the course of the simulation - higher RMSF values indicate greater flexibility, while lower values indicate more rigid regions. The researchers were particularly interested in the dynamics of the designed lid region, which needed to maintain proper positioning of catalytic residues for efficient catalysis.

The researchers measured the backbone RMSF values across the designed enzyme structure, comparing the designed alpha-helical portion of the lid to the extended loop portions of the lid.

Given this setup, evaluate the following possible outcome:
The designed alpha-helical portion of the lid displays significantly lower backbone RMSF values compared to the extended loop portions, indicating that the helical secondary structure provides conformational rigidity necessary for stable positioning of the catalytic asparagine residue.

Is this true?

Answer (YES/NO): YES